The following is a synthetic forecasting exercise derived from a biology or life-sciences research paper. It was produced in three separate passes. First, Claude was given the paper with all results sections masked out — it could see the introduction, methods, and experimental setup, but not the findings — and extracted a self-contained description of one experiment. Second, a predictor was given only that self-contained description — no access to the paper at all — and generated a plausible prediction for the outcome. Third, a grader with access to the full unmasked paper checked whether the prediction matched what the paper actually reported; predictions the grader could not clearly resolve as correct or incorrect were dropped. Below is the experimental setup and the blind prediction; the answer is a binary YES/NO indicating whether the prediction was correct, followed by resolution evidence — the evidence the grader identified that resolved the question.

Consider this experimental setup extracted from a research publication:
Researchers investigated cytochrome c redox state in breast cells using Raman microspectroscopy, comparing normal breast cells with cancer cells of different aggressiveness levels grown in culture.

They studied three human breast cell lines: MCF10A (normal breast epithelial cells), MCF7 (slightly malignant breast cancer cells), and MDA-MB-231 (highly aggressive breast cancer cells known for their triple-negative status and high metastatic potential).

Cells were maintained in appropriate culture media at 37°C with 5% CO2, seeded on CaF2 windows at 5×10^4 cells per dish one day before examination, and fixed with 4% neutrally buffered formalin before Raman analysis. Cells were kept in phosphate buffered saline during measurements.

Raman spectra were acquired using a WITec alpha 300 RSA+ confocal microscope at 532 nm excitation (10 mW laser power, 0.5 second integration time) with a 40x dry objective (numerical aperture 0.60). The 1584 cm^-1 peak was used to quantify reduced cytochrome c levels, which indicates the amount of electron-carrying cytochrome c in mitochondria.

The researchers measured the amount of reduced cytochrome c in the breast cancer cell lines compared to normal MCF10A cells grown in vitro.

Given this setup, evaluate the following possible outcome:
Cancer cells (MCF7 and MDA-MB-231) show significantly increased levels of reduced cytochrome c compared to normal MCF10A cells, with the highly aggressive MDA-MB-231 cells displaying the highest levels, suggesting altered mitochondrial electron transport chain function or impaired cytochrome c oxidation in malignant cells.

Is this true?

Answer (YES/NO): NO